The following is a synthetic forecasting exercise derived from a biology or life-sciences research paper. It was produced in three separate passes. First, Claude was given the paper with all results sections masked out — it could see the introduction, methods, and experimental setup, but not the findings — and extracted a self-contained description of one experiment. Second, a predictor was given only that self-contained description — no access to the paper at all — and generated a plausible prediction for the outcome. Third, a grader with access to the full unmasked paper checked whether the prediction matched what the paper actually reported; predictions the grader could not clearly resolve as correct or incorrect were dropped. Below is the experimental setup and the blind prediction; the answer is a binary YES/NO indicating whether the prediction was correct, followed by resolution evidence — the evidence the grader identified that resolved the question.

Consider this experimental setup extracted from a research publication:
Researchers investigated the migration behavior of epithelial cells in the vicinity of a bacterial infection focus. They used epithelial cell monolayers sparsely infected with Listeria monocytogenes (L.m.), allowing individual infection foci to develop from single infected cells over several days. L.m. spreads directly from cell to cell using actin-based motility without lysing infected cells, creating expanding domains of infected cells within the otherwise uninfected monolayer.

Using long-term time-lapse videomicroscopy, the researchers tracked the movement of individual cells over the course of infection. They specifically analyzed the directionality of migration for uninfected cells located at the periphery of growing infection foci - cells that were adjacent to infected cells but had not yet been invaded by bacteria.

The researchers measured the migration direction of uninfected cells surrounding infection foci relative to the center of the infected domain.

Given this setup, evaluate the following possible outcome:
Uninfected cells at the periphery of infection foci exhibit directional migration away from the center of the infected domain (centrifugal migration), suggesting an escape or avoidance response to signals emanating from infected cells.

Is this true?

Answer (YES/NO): NO